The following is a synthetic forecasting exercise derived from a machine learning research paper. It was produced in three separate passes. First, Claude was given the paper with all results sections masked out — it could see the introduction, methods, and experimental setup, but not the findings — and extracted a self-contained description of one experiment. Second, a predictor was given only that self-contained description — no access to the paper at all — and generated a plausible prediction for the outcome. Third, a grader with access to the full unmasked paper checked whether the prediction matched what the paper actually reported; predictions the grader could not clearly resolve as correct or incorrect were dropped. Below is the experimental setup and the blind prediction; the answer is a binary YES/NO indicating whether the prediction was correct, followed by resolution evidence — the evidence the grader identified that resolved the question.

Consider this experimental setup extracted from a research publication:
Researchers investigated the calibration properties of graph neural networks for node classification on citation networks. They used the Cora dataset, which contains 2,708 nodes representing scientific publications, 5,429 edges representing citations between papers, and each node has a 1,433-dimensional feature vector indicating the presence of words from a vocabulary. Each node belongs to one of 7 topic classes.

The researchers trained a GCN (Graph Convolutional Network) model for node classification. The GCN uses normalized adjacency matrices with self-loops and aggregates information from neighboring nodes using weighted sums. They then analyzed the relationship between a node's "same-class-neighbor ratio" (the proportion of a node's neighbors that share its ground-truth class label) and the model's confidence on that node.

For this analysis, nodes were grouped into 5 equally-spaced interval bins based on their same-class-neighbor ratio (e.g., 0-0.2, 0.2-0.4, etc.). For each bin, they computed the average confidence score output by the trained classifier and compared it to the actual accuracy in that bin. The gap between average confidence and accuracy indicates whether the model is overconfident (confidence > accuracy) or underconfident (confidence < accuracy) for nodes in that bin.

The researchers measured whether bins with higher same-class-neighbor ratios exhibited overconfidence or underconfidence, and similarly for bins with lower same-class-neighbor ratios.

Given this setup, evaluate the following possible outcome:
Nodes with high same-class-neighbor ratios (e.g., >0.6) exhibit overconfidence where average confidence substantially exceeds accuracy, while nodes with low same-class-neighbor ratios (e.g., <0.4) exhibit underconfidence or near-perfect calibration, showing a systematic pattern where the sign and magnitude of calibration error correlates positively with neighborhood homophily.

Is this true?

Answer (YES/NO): NO